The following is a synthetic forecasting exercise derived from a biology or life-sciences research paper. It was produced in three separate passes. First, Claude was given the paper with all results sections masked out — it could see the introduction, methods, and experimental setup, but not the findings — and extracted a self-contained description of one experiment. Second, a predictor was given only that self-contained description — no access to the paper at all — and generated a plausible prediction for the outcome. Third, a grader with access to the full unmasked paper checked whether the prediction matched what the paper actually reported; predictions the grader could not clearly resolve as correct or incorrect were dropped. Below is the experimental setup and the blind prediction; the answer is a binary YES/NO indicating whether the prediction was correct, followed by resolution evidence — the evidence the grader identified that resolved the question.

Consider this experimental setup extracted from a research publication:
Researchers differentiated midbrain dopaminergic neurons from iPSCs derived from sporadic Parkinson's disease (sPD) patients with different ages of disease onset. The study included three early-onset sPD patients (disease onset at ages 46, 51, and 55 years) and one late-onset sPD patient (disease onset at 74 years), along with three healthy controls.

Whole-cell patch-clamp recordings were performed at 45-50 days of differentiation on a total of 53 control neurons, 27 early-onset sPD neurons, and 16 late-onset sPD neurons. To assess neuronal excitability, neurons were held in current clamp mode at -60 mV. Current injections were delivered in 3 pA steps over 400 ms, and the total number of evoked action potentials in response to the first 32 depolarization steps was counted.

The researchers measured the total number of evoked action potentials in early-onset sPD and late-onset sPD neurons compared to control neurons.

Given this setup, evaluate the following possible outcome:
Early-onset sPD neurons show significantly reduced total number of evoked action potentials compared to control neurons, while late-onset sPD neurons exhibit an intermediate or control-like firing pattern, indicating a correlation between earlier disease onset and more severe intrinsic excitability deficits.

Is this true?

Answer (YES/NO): NO